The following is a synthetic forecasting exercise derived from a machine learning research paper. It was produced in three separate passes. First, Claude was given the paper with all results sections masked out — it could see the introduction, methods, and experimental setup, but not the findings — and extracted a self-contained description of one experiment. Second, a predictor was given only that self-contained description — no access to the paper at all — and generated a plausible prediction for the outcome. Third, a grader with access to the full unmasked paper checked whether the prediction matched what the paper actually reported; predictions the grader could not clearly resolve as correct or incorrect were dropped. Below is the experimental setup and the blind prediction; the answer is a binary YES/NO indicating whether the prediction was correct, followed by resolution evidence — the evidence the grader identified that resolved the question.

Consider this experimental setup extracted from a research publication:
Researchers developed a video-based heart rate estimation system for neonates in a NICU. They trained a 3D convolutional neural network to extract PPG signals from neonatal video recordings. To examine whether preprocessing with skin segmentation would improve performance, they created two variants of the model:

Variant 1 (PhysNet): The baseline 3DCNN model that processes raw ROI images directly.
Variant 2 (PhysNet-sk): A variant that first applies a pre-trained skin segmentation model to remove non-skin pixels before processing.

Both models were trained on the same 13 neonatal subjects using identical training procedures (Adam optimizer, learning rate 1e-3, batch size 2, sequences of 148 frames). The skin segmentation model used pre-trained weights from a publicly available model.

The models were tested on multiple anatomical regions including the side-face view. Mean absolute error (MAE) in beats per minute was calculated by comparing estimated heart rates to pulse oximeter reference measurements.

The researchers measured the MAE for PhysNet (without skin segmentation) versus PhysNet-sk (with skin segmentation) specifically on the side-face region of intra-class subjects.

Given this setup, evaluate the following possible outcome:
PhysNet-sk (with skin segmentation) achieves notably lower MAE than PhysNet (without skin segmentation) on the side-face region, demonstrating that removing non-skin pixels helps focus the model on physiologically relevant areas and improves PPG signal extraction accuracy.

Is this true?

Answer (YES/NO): NO